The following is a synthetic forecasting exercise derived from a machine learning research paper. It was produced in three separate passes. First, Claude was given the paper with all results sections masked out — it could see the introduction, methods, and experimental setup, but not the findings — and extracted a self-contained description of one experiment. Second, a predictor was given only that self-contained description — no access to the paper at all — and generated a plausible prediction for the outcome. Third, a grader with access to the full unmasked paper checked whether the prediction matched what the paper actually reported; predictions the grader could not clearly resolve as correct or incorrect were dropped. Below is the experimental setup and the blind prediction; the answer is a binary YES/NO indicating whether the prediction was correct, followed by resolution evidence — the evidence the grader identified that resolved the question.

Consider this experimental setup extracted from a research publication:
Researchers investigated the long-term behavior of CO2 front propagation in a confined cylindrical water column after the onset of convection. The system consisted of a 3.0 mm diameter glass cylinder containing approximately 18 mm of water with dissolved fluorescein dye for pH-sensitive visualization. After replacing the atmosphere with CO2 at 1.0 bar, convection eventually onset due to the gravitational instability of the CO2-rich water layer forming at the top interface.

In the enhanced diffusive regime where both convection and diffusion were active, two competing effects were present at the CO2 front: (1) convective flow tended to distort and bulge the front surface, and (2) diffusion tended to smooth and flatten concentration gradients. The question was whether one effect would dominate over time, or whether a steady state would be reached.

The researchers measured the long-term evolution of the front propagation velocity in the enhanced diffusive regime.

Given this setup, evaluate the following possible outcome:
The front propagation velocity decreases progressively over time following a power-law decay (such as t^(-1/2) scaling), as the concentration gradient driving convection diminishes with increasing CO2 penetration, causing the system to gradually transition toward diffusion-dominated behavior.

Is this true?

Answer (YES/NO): NO